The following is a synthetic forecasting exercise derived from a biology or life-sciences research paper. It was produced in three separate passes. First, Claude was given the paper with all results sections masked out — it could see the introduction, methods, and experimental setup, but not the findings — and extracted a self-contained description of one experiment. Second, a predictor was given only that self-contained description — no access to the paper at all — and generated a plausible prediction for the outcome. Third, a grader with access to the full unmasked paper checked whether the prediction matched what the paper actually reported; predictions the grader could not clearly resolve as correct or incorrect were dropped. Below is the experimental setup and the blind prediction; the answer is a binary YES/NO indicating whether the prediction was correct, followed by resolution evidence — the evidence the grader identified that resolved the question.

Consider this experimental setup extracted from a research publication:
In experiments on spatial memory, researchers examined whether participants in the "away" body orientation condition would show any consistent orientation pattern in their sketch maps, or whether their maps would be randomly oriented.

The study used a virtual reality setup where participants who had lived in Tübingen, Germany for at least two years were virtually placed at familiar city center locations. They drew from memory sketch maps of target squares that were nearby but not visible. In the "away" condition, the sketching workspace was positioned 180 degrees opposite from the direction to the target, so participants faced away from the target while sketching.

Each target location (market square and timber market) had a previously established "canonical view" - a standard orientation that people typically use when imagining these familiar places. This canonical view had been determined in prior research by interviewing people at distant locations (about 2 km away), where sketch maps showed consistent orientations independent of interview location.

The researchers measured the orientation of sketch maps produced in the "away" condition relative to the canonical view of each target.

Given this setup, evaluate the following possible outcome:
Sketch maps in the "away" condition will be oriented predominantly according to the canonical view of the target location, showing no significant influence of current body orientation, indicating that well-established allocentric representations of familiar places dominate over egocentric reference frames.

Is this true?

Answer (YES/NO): YES